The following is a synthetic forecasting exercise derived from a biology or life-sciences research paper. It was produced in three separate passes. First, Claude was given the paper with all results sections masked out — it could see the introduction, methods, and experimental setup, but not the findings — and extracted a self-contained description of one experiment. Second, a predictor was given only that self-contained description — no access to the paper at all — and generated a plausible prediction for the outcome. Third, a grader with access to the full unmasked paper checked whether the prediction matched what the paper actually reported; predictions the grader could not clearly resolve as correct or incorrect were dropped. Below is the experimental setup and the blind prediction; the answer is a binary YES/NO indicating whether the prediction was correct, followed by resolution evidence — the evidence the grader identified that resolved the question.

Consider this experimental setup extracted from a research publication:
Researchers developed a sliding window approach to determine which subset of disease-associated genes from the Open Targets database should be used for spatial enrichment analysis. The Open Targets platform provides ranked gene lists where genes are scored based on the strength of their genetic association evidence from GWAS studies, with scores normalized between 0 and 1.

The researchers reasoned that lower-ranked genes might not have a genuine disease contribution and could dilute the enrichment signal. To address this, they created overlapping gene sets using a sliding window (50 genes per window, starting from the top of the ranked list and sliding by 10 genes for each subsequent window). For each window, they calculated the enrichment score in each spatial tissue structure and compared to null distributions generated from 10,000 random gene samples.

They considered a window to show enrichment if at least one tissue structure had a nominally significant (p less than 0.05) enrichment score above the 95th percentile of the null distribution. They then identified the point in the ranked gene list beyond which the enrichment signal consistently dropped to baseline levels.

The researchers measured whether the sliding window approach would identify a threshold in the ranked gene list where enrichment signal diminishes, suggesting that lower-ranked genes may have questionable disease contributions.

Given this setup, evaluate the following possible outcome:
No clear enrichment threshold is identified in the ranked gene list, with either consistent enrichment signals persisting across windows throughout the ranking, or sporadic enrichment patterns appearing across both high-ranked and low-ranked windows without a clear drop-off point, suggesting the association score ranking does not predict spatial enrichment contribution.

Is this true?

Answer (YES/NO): NO